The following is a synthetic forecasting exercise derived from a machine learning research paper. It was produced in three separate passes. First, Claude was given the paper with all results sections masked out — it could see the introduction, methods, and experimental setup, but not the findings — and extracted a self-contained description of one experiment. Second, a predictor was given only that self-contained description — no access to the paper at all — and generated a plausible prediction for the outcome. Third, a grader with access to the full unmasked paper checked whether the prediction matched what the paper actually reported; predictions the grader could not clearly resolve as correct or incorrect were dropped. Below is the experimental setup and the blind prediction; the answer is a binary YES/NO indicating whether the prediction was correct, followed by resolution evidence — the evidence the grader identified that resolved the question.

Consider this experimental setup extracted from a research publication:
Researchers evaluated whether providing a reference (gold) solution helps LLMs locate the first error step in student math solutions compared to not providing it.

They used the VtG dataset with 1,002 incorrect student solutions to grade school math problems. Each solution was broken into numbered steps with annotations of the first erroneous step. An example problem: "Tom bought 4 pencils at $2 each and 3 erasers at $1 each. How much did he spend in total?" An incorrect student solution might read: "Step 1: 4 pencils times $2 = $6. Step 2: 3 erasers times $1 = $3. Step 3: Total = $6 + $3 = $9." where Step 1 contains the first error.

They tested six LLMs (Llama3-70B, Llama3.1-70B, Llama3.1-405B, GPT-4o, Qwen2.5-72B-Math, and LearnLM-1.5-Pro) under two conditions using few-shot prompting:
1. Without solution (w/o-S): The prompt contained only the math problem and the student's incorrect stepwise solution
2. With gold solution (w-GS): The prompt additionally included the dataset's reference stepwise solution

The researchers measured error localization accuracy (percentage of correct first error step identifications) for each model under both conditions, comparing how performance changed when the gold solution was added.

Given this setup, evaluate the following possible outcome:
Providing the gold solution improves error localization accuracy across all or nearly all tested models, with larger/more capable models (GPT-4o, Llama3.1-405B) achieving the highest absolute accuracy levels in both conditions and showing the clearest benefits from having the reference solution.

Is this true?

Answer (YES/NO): NO